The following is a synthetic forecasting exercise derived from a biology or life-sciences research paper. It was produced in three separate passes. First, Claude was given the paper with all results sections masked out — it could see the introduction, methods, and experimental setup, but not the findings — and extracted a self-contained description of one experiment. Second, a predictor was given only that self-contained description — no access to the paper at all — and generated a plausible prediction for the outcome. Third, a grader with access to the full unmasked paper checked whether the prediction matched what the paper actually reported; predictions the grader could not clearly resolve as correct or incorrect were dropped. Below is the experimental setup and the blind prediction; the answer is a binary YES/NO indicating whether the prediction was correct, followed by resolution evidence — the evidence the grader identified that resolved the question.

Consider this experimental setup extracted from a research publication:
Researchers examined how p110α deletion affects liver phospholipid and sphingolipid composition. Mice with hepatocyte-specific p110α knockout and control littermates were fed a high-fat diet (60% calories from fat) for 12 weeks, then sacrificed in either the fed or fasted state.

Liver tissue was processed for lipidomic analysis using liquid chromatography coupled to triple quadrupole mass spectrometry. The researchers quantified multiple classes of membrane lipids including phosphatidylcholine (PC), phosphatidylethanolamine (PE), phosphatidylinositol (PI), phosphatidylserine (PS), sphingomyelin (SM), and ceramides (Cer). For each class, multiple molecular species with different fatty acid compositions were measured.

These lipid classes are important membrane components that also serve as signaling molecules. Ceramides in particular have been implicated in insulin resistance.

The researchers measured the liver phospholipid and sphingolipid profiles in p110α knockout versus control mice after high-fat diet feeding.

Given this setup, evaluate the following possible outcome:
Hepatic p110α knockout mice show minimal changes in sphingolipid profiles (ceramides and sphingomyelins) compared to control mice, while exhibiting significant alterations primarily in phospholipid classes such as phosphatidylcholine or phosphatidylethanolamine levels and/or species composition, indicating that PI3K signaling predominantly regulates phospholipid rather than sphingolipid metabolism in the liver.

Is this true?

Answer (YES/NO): NO